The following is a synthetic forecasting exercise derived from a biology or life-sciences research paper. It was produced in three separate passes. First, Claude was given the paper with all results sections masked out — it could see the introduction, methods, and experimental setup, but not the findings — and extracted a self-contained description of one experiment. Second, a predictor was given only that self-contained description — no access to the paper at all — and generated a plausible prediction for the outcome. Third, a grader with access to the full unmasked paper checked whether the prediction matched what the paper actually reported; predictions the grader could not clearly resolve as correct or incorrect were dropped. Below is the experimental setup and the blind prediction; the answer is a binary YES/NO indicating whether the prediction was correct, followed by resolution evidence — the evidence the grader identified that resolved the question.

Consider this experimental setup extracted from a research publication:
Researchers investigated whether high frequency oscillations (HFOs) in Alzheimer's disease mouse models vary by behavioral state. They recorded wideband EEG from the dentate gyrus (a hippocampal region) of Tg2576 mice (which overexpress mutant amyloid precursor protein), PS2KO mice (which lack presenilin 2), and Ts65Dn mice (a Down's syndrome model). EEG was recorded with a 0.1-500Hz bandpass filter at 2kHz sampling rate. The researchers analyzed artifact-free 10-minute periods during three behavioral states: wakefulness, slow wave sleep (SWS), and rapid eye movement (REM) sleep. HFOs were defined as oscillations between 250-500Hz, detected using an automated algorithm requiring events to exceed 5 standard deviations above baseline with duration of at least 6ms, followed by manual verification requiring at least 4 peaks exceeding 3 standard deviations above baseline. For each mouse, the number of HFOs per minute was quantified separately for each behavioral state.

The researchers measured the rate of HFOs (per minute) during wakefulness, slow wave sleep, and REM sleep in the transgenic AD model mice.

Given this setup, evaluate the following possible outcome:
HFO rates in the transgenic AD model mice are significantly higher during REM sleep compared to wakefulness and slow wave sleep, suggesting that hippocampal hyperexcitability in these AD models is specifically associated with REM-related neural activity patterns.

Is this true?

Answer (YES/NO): NO